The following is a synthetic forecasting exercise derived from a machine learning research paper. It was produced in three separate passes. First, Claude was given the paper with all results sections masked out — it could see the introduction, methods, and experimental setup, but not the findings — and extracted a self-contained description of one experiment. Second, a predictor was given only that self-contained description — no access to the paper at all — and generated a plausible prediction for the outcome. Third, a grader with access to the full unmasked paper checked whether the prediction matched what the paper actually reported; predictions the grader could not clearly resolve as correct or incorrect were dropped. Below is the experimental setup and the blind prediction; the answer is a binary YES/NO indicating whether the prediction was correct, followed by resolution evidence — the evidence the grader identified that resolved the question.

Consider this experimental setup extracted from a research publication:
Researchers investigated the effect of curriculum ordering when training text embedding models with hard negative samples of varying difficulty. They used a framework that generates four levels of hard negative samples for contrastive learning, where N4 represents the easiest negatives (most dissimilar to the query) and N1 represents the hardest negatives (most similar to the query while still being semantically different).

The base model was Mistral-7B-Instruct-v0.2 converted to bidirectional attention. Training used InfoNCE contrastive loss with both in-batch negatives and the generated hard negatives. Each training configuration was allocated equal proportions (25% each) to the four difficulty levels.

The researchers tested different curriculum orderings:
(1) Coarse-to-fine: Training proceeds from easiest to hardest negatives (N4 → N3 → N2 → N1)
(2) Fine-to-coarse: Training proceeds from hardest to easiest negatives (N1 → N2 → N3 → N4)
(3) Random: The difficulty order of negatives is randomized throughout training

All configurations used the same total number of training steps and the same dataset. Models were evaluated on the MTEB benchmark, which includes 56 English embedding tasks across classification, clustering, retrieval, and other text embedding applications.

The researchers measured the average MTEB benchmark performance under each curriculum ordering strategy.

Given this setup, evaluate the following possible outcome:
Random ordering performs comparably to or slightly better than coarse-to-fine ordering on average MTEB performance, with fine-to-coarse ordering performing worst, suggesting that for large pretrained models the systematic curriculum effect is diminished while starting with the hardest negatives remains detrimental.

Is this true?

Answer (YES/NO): NO